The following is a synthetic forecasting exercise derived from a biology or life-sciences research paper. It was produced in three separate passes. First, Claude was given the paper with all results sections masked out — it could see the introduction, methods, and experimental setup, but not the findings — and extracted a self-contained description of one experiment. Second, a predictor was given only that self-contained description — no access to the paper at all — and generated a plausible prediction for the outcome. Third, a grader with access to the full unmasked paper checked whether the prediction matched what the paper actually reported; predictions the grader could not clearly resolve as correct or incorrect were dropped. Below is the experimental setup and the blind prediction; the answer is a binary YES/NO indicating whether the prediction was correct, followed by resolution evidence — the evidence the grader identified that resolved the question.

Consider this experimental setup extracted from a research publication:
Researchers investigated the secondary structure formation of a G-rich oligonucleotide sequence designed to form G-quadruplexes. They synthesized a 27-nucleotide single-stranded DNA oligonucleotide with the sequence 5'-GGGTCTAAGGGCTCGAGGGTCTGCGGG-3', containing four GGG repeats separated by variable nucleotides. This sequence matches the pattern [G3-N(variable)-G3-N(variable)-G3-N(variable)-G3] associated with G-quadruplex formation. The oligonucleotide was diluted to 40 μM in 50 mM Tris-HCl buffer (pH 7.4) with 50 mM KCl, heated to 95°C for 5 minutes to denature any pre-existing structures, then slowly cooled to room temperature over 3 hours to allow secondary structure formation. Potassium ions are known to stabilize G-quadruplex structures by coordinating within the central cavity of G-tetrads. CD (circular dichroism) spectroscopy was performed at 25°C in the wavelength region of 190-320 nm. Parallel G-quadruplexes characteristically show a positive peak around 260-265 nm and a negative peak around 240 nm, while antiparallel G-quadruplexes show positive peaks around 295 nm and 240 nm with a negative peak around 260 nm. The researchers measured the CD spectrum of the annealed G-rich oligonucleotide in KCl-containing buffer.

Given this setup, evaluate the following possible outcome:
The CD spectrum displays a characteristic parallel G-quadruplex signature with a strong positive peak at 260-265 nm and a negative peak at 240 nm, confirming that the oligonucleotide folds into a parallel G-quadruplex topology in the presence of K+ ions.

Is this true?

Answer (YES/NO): NO